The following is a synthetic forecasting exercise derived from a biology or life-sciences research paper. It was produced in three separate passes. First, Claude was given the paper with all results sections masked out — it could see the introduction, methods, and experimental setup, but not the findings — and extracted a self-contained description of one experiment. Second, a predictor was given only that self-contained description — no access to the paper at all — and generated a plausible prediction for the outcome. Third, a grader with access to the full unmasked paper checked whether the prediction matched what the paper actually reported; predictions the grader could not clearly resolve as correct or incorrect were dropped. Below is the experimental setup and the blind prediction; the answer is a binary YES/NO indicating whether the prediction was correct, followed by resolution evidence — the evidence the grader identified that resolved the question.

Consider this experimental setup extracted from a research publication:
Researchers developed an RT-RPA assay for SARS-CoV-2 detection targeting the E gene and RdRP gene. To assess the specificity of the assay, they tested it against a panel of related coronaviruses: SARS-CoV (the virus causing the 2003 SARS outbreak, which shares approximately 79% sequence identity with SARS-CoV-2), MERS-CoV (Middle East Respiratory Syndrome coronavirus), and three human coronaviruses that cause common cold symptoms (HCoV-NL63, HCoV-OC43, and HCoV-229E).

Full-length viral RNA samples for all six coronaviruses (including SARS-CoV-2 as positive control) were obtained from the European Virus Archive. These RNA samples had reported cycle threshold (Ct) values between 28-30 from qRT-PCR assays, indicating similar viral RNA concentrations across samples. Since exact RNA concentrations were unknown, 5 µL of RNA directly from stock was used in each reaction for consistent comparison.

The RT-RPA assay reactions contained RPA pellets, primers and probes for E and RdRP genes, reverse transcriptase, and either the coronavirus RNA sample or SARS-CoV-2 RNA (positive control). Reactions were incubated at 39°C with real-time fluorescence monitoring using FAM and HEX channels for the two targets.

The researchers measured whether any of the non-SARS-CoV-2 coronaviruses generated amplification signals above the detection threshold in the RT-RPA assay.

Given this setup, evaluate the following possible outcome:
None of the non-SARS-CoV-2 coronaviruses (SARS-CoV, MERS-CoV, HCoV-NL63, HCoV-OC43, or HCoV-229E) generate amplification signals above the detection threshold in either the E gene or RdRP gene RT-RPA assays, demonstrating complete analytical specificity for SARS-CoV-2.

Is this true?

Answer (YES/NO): YES